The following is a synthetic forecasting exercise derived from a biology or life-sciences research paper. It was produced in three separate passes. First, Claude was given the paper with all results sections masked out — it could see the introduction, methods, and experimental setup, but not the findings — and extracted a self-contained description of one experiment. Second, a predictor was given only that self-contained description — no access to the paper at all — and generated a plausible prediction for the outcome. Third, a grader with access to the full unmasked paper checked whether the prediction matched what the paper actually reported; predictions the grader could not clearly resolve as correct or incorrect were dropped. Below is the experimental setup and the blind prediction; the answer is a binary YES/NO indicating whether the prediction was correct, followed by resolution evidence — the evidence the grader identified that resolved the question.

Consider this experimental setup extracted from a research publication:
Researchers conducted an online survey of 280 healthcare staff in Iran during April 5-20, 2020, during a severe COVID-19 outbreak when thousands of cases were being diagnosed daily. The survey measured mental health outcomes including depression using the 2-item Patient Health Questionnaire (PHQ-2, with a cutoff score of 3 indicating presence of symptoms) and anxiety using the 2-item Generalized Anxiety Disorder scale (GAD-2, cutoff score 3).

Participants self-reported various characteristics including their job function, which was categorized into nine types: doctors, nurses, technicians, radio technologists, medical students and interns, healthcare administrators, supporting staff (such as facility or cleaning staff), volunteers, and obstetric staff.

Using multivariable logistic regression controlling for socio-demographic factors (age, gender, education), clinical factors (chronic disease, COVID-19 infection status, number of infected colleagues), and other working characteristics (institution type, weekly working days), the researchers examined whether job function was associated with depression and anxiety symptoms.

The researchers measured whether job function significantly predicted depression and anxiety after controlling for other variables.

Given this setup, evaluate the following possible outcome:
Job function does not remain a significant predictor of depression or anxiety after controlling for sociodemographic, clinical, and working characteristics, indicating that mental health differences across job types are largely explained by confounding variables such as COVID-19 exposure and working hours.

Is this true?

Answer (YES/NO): NO